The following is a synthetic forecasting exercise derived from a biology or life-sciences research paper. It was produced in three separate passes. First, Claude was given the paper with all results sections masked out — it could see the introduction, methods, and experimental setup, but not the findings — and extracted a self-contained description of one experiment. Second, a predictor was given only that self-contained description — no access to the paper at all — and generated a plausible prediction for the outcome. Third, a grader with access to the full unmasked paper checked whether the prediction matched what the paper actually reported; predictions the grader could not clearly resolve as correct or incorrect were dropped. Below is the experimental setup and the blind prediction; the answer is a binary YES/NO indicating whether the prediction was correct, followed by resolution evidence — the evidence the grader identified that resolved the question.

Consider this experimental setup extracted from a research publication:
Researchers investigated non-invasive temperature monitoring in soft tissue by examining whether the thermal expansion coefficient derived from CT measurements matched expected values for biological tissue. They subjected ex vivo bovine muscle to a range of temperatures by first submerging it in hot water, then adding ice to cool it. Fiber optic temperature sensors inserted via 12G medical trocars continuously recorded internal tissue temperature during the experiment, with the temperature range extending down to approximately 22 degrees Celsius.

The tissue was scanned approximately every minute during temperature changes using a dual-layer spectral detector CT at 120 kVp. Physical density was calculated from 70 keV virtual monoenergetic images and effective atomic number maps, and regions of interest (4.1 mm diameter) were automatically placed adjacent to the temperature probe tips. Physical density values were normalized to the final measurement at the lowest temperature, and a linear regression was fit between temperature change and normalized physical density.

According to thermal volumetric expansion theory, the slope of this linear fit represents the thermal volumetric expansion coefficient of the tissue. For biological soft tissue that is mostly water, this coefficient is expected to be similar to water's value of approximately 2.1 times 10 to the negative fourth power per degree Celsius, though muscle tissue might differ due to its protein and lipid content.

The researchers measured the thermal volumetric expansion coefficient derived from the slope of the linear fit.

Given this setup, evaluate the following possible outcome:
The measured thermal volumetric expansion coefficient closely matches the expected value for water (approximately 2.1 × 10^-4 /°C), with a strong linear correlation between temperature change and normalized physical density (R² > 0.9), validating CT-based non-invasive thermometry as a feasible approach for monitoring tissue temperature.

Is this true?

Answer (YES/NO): NO